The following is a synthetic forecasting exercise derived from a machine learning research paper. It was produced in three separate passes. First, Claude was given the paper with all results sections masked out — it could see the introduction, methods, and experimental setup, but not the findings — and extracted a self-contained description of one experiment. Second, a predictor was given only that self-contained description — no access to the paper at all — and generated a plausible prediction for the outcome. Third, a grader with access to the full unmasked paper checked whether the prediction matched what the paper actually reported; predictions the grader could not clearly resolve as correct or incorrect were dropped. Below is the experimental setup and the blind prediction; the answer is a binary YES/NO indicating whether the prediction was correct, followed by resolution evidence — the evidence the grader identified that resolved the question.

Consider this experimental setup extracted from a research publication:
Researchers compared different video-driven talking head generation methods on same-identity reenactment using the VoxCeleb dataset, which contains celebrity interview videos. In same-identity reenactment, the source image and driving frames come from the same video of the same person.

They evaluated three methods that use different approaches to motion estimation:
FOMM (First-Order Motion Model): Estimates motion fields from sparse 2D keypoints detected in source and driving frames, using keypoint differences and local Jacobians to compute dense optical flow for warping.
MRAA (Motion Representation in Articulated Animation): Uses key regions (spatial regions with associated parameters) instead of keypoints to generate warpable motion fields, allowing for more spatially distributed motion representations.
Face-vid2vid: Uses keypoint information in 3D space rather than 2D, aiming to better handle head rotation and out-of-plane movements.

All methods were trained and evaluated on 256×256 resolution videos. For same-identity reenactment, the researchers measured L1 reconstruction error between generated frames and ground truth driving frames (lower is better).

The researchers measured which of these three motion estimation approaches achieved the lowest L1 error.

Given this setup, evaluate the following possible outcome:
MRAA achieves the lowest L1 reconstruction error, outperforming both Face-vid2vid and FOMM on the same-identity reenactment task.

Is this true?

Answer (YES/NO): YES